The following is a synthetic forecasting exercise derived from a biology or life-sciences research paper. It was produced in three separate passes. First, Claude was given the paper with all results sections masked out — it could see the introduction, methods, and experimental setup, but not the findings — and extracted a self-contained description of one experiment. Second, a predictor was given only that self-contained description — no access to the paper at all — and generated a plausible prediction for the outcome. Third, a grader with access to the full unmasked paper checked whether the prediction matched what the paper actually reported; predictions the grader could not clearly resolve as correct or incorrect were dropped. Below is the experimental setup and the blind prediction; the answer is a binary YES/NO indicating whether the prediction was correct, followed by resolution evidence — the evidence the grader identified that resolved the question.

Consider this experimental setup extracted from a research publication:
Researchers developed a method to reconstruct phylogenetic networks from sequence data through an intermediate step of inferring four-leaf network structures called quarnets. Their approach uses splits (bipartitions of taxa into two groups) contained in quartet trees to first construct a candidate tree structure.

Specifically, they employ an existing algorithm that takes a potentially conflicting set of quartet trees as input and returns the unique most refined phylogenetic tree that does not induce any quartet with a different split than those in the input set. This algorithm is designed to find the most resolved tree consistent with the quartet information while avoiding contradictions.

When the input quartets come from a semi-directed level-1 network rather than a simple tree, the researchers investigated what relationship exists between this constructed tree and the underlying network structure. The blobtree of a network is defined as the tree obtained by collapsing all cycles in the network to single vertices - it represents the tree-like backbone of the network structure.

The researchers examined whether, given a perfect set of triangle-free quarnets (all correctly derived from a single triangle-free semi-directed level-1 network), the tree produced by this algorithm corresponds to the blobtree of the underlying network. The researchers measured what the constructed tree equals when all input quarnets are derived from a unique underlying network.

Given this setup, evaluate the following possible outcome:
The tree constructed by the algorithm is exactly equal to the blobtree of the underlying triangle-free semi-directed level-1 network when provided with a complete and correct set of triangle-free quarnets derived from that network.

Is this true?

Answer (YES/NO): YES